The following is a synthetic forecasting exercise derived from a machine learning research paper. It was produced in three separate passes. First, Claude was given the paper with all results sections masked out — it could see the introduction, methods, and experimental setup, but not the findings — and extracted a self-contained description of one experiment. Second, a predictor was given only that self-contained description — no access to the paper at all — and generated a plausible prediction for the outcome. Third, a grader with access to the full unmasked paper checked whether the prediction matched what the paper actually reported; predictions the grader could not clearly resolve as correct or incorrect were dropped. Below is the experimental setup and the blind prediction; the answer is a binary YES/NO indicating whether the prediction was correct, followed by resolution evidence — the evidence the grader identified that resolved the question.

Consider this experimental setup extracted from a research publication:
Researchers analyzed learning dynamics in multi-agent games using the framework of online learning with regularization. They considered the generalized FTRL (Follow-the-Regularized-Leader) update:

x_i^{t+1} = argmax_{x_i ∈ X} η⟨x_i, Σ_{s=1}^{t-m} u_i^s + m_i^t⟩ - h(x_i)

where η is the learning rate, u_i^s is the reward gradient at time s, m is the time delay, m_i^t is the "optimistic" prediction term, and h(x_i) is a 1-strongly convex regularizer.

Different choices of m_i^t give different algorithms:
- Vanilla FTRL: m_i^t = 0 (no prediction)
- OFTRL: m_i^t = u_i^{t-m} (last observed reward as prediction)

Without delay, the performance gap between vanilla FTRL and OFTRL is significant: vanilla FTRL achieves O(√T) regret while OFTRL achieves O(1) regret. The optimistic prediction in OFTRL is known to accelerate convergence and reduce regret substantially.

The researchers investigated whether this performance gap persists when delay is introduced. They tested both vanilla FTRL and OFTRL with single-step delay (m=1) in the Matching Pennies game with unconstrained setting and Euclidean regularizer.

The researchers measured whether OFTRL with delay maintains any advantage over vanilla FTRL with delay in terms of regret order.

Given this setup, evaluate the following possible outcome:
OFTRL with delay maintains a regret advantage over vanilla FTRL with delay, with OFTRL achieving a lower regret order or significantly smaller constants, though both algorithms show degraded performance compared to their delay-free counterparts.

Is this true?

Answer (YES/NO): NO